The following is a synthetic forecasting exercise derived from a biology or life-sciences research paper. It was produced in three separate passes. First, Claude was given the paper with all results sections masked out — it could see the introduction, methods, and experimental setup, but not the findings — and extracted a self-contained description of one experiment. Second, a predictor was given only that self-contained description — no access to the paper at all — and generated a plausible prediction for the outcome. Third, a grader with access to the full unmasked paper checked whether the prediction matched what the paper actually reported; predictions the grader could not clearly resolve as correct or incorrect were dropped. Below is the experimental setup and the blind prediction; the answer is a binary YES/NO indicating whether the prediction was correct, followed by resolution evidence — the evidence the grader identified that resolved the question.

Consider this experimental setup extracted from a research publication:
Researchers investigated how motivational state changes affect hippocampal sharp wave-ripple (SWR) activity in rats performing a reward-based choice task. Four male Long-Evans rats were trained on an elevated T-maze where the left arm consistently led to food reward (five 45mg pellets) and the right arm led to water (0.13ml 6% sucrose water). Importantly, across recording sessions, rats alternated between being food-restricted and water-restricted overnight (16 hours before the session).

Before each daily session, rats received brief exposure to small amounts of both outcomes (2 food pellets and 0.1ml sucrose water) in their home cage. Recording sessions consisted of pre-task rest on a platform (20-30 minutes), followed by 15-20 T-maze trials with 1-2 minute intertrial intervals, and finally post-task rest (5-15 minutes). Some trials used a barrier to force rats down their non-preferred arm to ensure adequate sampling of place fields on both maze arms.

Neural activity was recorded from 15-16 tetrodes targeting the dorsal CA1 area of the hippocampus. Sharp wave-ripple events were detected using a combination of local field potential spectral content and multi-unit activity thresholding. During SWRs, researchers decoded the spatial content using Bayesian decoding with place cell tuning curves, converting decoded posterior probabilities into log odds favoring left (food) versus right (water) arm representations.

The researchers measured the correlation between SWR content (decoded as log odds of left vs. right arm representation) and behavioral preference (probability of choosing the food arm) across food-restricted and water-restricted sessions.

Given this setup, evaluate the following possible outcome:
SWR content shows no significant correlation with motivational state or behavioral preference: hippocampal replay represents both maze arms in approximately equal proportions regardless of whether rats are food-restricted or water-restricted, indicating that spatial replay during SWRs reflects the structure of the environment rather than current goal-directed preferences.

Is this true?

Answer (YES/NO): NO